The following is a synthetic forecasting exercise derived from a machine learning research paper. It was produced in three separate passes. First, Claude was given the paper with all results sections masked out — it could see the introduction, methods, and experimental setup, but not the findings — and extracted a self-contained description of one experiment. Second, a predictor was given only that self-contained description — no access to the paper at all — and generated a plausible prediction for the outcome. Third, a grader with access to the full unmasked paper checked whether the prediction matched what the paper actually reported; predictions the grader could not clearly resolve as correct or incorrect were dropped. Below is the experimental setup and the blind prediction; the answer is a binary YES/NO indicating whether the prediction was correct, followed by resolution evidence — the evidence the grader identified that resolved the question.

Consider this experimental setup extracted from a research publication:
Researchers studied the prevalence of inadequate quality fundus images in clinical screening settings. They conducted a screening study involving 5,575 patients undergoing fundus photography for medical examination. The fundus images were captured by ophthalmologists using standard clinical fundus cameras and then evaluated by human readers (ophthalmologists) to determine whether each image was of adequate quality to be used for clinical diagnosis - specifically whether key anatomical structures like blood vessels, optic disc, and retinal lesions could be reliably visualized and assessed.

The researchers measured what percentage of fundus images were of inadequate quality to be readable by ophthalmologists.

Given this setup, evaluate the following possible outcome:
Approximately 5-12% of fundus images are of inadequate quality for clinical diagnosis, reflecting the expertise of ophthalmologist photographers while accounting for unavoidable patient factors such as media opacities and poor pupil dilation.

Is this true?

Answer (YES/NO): YES